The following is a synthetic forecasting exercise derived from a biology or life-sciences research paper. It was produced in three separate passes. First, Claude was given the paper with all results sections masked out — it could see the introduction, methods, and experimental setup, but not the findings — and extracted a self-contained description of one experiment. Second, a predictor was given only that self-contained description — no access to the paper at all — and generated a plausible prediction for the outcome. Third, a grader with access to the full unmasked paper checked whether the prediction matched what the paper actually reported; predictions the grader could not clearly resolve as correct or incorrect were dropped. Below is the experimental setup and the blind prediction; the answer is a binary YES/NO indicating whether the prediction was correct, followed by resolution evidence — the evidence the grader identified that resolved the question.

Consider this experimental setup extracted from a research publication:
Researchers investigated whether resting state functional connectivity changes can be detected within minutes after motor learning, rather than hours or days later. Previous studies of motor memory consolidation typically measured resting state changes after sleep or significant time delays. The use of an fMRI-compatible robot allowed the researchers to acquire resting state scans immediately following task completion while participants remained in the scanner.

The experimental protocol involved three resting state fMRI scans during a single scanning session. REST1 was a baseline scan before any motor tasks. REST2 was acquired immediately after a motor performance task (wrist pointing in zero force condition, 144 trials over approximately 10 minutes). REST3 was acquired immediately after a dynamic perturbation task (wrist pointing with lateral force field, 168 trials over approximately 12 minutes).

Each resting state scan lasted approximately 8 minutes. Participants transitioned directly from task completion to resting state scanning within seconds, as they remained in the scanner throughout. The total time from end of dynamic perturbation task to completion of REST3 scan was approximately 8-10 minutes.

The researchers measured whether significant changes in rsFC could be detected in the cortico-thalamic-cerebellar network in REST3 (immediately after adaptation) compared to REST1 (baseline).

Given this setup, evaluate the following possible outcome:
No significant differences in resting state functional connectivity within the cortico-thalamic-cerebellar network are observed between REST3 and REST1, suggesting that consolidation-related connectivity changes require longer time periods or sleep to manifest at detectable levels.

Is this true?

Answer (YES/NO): NO